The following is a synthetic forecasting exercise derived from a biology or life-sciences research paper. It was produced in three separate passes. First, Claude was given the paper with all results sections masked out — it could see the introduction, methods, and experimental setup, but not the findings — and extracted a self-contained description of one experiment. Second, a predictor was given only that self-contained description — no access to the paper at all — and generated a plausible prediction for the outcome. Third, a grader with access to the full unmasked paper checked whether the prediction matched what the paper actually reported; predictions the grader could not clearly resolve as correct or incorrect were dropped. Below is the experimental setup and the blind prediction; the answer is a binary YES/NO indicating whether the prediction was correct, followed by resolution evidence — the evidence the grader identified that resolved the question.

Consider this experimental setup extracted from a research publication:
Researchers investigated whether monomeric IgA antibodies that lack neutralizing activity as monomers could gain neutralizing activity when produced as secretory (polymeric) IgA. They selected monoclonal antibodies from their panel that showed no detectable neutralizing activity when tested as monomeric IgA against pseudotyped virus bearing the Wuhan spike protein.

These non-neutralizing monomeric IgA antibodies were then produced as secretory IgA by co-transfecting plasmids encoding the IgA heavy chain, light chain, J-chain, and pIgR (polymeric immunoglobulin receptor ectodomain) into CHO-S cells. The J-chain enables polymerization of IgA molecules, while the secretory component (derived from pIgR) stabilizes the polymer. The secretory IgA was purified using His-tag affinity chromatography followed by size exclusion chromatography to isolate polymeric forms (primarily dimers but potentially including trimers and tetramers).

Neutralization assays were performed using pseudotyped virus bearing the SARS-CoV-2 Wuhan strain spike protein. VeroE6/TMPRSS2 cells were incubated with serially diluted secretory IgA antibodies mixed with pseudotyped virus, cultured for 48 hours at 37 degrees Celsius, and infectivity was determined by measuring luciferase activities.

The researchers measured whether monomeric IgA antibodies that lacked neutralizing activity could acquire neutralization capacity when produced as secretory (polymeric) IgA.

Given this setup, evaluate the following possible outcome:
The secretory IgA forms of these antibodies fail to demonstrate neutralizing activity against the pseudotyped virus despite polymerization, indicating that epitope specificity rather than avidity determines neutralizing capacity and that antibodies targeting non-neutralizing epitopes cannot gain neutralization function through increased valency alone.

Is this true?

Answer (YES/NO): NO